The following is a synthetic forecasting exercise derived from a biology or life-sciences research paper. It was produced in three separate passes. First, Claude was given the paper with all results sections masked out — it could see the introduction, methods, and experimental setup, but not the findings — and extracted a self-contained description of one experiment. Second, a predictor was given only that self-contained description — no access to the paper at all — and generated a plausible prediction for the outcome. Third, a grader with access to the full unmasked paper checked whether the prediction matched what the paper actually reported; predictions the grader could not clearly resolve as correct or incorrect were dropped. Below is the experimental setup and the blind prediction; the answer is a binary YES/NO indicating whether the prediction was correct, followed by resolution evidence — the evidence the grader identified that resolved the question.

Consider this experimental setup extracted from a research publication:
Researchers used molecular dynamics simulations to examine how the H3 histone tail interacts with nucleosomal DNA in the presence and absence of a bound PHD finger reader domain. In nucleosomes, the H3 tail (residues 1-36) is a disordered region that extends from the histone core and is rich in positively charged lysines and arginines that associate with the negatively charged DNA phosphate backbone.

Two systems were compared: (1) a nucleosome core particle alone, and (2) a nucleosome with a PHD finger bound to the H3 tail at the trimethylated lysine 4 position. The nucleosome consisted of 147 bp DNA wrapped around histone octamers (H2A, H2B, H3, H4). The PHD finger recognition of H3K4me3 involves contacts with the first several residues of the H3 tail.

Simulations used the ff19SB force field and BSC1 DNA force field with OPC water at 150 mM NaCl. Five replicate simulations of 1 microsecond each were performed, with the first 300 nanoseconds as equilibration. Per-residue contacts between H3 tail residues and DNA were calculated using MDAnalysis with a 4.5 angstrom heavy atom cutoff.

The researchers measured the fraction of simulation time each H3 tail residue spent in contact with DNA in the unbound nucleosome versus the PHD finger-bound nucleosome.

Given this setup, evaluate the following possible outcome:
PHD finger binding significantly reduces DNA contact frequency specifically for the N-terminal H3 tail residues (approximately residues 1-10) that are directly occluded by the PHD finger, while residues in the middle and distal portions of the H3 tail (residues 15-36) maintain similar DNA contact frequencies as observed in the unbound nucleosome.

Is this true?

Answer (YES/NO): NO